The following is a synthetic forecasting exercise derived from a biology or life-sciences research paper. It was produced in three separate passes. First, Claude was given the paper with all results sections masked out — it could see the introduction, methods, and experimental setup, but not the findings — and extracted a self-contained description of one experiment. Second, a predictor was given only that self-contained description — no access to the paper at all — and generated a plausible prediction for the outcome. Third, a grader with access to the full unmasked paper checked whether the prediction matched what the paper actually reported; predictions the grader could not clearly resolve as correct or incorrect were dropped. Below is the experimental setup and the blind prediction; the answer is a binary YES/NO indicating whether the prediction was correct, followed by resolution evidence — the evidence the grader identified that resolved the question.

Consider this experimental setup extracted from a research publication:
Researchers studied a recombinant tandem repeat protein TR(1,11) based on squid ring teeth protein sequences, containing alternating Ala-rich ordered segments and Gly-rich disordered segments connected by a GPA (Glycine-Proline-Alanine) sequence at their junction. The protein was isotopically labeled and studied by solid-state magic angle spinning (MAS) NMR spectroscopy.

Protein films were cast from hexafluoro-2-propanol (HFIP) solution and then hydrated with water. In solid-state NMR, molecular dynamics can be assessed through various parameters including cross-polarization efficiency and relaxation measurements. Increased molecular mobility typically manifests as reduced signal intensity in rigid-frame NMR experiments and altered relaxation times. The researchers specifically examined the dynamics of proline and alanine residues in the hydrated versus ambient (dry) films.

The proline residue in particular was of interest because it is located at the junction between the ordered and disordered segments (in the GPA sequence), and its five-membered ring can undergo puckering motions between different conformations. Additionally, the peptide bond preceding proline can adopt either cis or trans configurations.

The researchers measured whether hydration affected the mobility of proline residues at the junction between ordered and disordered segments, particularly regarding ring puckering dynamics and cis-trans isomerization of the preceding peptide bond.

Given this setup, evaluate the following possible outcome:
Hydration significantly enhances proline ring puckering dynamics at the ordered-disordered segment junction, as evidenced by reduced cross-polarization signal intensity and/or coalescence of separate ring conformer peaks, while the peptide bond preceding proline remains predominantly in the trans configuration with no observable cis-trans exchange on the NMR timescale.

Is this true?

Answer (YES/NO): NO